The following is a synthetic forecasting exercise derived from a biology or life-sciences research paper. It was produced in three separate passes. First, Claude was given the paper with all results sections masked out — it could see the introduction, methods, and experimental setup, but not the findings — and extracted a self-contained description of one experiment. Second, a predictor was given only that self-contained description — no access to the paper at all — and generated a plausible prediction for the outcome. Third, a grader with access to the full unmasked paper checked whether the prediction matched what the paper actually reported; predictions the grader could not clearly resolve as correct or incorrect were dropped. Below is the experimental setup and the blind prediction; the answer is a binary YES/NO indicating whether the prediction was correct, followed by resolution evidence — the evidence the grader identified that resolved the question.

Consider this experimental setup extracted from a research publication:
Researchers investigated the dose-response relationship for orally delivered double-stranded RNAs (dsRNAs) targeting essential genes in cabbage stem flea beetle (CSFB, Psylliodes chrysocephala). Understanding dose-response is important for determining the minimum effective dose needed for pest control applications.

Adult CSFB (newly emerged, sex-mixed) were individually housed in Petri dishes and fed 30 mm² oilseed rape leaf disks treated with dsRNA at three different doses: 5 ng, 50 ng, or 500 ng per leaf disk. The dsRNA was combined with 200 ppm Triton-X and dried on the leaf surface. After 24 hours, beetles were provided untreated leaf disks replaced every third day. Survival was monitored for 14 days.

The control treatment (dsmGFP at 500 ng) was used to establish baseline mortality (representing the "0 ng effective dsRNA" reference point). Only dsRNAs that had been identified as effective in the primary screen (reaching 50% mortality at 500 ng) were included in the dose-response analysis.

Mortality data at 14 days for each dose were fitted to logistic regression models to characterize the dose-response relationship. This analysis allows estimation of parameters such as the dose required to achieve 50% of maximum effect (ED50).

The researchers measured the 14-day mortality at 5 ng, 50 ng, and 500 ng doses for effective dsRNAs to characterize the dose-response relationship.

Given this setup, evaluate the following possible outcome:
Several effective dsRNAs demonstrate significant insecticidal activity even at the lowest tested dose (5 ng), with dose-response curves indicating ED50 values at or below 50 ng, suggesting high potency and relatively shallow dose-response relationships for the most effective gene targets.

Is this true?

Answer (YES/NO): YES